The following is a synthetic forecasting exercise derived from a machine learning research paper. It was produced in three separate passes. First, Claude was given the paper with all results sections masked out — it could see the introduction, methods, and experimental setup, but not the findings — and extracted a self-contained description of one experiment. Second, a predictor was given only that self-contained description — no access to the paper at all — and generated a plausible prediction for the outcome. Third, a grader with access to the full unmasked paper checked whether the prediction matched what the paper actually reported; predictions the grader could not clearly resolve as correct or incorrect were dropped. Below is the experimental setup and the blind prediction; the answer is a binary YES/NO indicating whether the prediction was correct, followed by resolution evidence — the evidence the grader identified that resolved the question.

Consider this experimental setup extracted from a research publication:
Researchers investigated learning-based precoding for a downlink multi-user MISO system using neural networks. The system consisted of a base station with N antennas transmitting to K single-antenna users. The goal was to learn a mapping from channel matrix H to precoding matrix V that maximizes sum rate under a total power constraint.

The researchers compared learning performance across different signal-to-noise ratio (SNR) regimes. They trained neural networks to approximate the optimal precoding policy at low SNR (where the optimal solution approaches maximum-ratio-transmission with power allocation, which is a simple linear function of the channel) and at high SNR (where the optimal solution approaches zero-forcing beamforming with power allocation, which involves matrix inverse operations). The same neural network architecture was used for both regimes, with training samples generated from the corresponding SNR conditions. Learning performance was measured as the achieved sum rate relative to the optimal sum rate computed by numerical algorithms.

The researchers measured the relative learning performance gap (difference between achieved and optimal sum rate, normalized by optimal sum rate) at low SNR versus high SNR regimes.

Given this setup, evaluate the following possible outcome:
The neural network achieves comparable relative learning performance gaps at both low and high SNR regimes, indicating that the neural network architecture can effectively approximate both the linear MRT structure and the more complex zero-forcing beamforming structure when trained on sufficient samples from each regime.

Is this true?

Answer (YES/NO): NO